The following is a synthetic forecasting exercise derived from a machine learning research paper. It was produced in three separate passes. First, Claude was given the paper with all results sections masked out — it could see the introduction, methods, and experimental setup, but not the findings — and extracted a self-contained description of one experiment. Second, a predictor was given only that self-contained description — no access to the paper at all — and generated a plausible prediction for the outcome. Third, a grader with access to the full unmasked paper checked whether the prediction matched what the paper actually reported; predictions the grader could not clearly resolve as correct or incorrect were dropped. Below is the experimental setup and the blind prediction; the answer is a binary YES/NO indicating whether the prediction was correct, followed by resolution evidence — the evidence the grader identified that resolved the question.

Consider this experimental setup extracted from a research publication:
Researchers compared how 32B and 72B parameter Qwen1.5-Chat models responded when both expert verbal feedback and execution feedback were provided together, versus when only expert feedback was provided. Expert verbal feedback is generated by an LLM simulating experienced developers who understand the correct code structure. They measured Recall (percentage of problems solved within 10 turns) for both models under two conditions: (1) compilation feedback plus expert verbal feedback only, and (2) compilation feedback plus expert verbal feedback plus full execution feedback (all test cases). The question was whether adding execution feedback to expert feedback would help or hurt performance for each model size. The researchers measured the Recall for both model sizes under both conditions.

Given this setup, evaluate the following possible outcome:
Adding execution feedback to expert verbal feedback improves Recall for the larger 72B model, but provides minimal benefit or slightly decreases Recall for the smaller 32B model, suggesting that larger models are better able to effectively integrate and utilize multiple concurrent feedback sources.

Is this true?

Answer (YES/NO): NO